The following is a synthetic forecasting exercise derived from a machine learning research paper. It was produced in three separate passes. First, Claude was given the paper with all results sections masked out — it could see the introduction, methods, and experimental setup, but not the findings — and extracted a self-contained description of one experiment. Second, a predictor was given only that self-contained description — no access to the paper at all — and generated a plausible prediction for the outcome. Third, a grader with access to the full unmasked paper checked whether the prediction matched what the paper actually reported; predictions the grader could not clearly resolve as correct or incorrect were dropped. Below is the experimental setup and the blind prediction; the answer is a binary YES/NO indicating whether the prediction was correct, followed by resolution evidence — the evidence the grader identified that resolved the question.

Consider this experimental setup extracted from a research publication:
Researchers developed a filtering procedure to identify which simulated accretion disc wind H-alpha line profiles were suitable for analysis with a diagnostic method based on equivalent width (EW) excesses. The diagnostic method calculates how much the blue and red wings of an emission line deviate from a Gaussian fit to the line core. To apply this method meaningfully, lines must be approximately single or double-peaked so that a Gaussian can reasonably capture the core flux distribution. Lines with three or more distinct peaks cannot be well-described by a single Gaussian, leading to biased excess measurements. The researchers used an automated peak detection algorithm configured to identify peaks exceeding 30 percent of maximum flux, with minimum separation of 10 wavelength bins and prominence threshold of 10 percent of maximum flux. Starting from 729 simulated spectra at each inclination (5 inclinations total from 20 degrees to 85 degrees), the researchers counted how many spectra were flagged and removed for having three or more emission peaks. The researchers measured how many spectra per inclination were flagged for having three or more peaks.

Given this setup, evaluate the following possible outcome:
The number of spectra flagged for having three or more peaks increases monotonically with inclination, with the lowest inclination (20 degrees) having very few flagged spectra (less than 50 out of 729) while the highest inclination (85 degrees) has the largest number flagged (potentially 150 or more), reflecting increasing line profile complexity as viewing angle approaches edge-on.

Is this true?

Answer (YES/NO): NO